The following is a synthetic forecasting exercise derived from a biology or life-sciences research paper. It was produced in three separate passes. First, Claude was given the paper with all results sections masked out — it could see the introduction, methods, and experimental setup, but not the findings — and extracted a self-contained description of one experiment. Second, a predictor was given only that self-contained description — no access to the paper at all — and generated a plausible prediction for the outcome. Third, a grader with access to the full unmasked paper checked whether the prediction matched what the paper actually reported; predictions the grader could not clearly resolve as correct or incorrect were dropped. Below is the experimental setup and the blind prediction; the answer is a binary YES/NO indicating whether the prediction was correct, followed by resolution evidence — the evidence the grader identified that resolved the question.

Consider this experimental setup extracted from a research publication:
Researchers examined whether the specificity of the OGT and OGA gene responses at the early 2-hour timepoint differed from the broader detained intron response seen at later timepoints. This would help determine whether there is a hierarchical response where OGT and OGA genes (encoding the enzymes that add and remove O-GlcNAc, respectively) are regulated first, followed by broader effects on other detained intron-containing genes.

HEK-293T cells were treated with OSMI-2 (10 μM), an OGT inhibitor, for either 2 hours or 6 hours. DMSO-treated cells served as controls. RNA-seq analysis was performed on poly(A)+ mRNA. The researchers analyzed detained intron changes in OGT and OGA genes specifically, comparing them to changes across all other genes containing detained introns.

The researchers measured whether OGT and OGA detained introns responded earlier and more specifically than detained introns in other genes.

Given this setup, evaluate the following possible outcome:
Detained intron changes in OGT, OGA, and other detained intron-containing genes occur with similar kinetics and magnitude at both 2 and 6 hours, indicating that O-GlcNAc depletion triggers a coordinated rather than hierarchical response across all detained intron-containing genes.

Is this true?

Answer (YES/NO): NO